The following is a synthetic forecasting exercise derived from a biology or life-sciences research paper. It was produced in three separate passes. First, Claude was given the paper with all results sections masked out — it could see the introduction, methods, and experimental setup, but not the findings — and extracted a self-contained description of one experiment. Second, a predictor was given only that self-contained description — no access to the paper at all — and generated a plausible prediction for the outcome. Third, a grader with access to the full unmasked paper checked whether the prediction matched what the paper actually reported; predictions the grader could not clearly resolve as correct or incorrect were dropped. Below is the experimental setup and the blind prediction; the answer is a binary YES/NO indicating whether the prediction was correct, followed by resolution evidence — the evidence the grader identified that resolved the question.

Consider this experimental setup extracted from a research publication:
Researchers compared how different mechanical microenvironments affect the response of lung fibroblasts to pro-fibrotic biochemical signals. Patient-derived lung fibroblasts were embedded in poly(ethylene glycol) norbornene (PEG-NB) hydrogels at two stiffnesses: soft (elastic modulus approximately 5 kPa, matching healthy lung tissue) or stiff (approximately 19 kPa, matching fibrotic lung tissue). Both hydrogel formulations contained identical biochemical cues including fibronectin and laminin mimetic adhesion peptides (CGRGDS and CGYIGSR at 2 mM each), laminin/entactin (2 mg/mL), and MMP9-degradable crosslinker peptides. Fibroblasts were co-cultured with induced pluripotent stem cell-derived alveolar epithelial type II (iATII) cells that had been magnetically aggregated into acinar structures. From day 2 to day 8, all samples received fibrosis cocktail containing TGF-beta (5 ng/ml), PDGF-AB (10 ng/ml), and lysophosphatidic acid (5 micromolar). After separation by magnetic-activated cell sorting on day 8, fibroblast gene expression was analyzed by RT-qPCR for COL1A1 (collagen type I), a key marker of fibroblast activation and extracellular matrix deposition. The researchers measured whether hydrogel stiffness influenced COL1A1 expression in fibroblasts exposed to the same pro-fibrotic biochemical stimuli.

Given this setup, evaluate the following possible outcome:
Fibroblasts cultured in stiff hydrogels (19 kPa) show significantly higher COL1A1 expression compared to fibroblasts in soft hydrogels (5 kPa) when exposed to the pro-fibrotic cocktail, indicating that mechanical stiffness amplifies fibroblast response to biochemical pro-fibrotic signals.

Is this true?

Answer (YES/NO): YES